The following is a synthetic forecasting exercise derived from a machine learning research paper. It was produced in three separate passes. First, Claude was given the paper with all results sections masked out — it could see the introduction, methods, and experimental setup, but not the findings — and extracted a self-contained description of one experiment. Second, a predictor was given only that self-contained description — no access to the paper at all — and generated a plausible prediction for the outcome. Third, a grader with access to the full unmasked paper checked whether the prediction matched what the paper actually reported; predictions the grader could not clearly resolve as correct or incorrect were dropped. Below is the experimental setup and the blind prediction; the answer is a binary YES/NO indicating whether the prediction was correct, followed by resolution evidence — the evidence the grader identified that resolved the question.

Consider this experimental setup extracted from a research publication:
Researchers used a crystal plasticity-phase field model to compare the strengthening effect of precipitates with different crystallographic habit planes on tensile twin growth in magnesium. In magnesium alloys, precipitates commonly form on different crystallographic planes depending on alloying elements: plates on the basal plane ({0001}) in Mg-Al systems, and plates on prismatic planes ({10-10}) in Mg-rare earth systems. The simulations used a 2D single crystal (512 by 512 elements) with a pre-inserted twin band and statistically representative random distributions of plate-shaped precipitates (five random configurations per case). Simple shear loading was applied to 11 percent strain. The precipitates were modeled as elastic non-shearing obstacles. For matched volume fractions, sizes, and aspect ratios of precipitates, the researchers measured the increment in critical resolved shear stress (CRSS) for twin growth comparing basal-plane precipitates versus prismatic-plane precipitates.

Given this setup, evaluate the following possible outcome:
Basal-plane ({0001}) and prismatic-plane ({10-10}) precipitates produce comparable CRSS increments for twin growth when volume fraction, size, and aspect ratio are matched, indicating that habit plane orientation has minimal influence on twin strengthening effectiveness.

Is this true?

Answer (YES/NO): NO